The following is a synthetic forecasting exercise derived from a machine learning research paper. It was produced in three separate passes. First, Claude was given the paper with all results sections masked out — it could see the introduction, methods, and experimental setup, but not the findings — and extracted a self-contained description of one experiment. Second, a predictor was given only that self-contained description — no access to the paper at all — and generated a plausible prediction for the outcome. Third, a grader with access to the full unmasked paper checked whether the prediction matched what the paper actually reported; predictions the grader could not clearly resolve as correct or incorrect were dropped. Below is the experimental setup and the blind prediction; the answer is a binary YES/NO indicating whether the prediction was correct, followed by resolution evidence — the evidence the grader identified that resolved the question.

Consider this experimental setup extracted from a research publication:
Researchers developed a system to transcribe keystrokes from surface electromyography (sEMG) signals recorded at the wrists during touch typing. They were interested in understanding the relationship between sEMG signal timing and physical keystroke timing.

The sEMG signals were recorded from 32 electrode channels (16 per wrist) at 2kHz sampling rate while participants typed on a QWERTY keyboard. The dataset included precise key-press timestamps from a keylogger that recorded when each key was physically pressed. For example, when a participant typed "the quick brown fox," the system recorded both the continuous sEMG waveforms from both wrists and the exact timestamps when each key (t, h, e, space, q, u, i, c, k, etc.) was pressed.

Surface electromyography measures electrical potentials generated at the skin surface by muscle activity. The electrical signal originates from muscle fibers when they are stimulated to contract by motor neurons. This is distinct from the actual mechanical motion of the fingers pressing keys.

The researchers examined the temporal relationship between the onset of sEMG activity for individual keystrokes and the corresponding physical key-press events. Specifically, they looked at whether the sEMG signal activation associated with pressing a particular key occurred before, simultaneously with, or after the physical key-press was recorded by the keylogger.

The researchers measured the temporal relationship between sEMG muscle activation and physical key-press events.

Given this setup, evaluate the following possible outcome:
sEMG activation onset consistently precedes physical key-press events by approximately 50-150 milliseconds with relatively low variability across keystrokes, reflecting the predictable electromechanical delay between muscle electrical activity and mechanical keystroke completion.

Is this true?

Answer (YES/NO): NO